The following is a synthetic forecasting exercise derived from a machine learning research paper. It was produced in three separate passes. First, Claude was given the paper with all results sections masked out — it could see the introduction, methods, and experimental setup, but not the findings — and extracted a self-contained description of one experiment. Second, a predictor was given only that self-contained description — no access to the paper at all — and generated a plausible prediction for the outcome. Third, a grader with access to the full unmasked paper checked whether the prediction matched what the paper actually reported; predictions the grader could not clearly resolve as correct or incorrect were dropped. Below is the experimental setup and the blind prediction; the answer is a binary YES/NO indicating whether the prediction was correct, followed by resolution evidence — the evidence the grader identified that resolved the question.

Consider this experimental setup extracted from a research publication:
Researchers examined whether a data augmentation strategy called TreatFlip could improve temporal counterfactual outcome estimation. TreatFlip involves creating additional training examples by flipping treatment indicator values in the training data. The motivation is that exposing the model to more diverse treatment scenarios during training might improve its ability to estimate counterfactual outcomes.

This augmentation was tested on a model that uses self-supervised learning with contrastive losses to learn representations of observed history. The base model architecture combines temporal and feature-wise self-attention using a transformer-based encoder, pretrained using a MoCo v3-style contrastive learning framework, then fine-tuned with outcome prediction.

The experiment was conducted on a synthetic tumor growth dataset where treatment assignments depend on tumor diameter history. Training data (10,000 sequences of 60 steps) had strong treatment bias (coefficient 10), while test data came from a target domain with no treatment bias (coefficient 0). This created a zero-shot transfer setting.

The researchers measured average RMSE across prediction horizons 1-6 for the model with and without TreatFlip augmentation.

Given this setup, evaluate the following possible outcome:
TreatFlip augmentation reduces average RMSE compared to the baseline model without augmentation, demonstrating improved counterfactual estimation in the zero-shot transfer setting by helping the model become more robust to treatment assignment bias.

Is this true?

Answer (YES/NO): NO